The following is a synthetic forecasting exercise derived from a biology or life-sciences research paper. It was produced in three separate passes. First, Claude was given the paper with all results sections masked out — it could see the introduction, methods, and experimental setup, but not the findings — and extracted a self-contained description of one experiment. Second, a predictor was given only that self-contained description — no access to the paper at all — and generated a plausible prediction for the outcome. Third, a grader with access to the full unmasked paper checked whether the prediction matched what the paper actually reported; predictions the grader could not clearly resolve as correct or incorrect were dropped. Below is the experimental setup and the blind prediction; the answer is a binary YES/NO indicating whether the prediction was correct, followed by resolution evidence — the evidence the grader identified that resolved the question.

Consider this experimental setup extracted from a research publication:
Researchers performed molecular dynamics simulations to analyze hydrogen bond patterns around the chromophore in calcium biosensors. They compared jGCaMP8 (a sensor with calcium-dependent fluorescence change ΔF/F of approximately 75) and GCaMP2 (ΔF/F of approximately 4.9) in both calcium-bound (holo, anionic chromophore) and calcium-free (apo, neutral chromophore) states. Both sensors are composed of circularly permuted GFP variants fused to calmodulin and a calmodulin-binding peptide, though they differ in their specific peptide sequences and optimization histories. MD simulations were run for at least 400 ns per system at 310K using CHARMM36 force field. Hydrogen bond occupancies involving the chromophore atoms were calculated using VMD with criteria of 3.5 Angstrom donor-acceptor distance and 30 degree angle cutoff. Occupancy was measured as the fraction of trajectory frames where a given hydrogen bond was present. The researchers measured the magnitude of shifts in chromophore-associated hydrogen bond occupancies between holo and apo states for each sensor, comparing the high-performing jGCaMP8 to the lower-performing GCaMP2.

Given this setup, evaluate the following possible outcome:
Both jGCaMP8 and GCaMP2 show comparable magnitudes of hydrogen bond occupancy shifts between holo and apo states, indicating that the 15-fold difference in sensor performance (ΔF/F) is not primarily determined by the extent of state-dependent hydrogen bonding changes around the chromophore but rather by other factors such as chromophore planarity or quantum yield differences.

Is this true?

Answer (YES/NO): NO